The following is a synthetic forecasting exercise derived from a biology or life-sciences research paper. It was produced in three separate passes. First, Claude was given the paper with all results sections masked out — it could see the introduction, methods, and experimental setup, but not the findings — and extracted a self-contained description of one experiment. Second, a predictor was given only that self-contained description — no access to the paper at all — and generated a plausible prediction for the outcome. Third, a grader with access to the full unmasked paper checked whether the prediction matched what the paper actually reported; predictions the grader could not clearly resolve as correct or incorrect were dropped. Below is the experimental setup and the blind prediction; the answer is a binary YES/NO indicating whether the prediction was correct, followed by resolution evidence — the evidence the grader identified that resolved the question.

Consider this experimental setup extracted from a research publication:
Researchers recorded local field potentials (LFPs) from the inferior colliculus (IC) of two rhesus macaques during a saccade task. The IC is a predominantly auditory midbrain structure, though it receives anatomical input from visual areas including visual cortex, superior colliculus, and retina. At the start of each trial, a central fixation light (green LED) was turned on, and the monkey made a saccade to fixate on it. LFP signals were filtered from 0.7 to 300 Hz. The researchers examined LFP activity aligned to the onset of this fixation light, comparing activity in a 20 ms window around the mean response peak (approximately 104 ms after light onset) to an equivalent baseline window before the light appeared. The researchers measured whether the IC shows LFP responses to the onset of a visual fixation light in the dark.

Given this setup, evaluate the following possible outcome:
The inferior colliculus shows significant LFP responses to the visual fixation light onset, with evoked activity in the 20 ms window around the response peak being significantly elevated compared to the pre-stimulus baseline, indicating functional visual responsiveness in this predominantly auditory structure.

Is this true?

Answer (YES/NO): YES